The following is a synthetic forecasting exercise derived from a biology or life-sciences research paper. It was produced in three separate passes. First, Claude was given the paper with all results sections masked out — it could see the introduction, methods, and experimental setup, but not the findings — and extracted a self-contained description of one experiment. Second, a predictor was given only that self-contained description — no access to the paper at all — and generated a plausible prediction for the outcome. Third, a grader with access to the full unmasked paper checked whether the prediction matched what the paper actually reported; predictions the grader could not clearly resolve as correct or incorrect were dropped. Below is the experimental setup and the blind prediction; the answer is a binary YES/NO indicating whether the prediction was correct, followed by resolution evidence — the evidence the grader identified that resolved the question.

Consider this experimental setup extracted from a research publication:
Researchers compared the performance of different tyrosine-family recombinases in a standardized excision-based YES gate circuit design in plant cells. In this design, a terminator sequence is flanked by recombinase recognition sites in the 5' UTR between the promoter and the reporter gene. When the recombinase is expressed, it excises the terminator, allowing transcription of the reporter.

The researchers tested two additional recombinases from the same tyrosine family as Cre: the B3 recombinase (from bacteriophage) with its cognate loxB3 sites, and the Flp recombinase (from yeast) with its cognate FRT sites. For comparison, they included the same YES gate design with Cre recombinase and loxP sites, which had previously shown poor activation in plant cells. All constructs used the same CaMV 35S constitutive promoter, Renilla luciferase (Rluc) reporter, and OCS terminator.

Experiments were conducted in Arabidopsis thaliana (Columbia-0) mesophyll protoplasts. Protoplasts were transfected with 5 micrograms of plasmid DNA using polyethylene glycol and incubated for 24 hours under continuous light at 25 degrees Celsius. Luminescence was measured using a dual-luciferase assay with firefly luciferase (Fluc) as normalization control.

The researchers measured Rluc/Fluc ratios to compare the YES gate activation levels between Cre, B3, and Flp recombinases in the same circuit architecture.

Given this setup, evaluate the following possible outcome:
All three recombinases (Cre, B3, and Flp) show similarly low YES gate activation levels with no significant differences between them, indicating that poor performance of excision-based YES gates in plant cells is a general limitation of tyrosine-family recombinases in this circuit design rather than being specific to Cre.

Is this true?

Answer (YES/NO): NO